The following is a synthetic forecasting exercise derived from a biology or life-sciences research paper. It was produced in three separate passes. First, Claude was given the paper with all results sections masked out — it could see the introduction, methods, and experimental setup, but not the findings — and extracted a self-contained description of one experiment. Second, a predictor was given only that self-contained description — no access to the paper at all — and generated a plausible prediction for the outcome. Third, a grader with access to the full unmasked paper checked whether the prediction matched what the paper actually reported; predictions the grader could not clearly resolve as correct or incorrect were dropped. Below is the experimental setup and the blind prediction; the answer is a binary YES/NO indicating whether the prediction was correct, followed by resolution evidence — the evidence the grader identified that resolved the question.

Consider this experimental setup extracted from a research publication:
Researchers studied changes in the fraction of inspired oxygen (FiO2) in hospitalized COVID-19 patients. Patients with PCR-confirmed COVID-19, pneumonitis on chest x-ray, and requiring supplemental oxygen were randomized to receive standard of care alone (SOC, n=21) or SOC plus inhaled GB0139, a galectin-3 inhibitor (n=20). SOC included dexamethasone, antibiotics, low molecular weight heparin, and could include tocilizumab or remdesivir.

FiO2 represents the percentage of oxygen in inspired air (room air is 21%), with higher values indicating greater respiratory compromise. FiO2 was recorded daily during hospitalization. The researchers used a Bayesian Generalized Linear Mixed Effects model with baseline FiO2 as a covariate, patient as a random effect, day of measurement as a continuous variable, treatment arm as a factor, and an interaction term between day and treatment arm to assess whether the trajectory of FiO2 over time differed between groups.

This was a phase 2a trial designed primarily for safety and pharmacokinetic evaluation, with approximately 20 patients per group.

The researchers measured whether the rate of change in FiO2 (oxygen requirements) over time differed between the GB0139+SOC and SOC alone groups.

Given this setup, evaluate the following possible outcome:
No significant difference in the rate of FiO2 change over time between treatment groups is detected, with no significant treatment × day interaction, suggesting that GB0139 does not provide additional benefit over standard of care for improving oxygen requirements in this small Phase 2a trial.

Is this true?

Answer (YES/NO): NO